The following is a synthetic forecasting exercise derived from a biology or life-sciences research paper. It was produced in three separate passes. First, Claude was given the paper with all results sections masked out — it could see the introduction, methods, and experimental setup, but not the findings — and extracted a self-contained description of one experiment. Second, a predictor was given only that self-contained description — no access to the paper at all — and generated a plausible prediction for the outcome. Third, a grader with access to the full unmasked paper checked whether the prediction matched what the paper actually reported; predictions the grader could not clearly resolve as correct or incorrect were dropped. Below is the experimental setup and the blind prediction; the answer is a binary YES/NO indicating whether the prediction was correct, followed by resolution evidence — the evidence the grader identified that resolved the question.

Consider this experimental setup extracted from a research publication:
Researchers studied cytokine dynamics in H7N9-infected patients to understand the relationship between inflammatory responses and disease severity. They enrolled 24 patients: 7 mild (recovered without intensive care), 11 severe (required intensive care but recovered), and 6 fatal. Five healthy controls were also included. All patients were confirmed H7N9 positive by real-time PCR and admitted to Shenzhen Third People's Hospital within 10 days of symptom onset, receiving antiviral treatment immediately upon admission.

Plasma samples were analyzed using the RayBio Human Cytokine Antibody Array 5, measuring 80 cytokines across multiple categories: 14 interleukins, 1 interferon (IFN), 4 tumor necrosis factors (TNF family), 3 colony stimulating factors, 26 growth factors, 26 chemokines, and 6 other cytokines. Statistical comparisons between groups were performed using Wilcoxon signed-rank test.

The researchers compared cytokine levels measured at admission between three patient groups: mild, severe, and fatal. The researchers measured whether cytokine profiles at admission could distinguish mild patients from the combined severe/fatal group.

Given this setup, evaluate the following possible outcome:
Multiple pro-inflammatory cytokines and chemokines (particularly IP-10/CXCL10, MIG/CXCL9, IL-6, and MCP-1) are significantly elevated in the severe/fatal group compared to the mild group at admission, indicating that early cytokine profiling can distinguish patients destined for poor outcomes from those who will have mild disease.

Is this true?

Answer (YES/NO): NO